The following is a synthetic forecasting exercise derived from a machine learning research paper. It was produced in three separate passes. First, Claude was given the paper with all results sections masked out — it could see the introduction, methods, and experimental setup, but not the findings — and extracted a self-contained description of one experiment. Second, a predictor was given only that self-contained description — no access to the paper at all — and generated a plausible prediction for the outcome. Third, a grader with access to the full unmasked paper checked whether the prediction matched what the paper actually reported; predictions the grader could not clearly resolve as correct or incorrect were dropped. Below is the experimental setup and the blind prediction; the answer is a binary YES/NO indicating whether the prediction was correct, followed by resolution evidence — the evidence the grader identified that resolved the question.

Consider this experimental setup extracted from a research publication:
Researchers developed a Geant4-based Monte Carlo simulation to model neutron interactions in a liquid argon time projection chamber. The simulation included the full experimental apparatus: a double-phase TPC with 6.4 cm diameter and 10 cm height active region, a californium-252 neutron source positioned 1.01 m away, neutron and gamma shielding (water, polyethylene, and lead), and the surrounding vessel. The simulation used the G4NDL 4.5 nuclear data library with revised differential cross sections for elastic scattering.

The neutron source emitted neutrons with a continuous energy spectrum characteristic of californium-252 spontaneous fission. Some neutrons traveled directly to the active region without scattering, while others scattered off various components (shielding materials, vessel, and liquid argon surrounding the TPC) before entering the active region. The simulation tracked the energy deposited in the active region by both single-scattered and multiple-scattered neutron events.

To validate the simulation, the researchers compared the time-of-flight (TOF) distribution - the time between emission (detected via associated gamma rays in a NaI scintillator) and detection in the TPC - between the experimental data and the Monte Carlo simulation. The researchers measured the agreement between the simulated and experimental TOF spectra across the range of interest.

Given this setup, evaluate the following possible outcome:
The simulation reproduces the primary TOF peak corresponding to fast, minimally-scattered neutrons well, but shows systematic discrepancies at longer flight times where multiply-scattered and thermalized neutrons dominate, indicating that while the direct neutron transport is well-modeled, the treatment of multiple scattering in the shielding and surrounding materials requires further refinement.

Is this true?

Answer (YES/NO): NO